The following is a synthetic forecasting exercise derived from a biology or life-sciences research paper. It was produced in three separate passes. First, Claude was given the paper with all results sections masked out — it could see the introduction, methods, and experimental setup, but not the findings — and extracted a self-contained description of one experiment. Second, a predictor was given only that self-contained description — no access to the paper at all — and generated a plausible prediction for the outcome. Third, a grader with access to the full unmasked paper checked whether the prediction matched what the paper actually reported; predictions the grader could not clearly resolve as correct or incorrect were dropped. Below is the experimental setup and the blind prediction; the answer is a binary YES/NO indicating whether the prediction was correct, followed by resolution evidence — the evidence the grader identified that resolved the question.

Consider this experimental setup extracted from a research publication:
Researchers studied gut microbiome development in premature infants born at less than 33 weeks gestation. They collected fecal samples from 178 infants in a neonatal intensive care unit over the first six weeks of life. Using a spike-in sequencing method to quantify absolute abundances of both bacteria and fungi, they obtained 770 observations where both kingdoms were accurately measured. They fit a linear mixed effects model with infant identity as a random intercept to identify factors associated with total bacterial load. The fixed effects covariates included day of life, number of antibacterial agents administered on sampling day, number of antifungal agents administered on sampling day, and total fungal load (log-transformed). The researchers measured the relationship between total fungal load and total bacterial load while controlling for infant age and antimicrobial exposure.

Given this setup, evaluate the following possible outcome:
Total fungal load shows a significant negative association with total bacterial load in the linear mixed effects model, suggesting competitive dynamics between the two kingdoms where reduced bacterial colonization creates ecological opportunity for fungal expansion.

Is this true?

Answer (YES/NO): YES